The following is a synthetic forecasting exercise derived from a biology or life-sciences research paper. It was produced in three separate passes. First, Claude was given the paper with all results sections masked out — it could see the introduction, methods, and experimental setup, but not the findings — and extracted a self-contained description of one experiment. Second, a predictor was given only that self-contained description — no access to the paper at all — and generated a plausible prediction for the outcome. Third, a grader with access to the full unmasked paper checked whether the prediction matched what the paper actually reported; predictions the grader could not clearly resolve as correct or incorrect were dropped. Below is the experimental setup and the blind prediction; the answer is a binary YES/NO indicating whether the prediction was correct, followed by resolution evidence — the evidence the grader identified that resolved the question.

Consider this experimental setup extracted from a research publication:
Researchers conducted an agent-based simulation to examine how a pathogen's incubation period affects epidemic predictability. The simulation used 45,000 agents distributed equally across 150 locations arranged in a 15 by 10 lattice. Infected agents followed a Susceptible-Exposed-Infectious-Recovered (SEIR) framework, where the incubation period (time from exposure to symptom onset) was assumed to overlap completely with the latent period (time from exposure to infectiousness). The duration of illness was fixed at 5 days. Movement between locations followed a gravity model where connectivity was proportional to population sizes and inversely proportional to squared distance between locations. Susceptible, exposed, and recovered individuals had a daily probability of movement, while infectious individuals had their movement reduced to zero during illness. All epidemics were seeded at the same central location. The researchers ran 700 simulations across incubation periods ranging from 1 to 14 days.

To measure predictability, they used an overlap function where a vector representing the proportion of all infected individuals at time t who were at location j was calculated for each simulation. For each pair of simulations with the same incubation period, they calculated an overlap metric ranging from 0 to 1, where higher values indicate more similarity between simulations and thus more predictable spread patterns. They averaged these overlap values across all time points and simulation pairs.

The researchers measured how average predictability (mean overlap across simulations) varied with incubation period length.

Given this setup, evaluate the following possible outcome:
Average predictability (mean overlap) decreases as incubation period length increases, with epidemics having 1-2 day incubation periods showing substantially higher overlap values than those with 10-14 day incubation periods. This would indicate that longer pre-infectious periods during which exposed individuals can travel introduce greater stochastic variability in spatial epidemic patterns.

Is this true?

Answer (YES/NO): YES